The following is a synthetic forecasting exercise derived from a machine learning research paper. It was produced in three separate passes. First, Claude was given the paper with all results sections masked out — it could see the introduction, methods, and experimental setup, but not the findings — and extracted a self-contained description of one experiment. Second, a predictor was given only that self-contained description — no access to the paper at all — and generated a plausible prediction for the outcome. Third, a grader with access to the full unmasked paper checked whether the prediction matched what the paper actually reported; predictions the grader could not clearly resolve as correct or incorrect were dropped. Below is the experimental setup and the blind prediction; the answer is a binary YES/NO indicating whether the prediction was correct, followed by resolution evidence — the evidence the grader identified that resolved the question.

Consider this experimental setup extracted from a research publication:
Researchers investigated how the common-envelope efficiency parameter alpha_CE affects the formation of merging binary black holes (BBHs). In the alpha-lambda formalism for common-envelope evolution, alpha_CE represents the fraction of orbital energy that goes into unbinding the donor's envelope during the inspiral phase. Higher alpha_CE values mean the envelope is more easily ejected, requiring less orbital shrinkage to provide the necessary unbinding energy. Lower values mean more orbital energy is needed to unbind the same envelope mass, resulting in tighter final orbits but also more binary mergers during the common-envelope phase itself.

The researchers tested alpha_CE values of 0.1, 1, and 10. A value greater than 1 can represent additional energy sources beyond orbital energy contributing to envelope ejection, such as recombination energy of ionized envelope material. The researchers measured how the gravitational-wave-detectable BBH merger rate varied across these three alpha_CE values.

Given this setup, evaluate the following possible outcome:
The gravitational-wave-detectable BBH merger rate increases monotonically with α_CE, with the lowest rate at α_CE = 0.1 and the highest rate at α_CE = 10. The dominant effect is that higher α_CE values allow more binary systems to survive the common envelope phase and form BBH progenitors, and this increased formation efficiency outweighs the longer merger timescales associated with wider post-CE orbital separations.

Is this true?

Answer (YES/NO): NO